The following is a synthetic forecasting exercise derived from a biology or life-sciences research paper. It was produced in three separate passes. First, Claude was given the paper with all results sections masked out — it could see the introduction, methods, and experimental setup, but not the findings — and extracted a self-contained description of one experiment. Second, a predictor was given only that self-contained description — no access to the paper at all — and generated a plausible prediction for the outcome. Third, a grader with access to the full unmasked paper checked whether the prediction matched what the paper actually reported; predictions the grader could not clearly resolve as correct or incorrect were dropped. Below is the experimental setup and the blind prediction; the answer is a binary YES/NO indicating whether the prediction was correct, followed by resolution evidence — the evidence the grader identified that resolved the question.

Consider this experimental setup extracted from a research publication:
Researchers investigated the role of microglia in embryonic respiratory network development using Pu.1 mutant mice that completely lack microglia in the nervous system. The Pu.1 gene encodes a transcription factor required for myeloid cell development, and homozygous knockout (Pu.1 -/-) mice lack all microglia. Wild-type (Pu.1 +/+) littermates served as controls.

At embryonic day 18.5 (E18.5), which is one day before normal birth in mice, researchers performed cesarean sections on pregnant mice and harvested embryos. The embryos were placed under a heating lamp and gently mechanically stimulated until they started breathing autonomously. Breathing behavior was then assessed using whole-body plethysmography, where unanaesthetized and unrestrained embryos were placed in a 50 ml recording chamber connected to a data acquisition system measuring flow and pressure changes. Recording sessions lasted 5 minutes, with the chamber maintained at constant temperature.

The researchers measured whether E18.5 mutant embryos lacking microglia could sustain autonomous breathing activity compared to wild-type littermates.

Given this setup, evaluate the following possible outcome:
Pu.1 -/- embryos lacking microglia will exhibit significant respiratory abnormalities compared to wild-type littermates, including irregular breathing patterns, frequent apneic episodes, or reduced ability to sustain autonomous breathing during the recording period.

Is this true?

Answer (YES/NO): YES